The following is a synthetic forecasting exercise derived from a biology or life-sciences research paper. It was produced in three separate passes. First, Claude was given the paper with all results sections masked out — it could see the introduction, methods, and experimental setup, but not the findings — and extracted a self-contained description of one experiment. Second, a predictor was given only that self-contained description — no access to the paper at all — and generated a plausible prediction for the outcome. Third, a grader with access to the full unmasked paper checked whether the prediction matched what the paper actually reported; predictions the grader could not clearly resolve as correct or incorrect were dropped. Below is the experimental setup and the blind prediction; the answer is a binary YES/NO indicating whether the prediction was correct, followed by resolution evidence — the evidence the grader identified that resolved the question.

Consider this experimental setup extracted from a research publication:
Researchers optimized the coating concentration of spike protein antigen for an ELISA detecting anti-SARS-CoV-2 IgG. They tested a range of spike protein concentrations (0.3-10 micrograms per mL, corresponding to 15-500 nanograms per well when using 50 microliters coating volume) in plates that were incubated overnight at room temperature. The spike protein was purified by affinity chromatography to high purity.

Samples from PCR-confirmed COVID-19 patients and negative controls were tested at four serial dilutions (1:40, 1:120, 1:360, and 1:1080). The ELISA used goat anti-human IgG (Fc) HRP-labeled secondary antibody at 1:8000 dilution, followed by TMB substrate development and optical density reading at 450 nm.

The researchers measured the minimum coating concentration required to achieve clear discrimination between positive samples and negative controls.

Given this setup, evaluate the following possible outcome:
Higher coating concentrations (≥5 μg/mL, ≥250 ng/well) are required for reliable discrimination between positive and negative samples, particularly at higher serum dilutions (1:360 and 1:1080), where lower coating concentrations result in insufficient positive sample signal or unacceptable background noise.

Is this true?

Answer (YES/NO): NO